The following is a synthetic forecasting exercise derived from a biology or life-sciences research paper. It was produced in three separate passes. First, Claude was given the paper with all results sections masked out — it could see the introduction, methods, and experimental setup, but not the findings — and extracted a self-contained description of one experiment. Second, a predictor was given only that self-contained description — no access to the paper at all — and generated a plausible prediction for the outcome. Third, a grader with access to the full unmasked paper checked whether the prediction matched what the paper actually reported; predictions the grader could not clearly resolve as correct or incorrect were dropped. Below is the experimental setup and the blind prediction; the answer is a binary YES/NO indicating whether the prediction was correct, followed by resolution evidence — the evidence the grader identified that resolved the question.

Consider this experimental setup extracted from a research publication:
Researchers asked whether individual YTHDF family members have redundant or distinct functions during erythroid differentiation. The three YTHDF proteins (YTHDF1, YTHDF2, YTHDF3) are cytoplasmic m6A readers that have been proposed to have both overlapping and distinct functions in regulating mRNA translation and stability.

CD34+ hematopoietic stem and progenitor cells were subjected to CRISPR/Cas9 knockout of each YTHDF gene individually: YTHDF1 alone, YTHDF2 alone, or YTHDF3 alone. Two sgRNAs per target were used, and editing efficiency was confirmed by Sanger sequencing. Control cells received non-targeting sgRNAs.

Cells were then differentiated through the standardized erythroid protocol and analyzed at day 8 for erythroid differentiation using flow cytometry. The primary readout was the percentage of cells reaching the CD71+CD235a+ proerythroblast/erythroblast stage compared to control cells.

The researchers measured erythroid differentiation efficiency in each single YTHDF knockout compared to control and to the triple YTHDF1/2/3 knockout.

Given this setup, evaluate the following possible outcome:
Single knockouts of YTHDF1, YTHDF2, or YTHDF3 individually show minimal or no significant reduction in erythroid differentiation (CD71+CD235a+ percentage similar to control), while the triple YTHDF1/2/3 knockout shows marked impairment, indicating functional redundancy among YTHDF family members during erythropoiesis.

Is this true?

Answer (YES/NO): NO